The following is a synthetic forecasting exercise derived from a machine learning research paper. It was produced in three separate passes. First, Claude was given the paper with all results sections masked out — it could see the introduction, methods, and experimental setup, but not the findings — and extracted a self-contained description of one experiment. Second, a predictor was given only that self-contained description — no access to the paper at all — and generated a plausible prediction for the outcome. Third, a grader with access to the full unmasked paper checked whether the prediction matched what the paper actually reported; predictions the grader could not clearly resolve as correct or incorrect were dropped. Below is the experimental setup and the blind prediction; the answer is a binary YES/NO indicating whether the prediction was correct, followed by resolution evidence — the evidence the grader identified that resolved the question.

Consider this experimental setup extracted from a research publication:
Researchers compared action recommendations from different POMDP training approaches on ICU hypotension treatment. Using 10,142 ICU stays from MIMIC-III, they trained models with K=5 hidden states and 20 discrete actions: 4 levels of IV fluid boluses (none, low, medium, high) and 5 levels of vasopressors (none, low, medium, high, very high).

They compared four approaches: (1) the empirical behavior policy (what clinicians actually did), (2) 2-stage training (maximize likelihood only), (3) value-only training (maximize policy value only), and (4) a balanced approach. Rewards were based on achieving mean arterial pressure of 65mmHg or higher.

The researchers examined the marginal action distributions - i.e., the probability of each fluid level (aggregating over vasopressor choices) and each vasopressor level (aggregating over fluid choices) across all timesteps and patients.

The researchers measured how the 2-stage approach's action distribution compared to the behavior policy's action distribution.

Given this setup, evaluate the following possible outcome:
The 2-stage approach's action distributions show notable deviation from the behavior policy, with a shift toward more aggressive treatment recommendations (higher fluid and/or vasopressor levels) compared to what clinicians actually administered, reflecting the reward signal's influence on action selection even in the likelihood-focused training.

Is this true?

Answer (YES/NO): NO